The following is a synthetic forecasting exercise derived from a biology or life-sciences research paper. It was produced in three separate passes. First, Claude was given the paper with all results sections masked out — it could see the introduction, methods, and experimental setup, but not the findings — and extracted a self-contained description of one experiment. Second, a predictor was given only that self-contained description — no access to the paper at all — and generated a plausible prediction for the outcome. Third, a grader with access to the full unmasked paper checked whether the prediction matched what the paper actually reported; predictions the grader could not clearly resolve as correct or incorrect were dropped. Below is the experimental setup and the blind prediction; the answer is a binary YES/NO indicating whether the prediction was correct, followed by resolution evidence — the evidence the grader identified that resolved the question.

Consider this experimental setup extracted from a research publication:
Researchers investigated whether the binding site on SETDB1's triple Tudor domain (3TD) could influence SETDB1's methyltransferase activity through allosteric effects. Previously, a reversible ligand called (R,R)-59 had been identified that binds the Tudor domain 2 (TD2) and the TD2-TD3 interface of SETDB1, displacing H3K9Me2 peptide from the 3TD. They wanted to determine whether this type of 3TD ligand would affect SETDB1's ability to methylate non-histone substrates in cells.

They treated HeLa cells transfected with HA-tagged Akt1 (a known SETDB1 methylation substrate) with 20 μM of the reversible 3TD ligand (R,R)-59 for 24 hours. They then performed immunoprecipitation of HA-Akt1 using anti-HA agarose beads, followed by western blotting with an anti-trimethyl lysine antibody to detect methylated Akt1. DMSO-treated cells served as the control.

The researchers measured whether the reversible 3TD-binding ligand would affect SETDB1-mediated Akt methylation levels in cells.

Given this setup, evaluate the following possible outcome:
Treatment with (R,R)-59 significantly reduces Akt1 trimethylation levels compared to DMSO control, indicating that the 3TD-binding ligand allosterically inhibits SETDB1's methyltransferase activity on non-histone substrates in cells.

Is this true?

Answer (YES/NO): NO